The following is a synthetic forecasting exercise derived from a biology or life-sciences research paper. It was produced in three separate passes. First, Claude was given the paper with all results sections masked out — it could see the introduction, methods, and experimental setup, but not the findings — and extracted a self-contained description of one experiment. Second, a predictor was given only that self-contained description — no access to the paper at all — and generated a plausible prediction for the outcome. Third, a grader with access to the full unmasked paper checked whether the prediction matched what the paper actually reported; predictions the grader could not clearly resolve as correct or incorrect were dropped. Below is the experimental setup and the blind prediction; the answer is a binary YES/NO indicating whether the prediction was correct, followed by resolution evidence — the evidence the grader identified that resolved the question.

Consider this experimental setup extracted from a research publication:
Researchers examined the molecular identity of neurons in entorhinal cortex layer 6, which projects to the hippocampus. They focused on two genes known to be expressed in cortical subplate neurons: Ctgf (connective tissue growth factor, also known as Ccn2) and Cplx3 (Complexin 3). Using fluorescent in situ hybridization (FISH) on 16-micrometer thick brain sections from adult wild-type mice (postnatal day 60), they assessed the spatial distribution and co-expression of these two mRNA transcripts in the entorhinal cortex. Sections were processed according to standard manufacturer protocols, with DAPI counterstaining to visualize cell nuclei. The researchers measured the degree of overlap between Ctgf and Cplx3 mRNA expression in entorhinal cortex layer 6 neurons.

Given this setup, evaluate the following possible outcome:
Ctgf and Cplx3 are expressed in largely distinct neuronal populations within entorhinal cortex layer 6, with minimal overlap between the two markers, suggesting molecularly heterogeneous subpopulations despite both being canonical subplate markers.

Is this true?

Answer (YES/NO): NO